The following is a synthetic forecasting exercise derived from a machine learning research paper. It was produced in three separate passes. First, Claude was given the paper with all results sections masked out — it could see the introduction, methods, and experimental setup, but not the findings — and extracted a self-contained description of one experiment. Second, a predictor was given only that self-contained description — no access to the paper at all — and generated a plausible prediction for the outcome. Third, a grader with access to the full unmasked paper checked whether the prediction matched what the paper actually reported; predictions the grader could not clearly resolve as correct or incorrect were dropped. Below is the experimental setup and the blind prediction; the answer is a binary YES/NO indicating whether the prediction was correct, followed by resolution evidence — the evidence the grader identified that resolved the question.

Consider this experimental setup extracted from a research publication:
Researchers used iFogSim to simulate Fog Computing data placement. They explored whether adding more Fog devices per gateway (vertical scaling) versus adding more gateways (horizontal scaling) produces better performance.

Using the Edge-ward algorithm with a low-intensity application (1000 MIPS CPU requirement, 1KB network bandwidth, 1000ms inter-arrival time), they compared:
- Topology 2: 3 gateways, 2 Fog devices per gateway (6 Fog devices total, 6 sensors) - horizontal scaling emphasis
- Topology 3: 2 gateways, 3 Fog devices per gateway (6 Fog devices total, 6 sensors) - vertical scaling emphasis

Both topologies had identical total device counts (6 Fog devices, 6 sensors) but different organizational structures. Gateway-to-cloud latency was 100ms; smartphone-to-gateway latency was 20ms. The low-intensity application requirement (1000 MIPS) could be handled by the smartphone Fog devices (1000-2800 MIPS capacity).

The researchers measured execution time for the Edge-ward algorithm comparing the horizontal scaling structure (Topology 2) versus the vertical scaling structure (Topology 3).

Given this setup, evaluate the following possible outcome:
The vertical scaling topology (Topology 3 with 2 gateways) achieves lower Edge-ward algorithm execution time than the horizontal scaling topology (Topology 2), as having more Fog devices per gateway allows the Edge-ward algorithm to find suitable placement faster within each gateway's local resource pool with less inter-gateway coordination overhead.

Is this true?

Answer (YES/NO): NO